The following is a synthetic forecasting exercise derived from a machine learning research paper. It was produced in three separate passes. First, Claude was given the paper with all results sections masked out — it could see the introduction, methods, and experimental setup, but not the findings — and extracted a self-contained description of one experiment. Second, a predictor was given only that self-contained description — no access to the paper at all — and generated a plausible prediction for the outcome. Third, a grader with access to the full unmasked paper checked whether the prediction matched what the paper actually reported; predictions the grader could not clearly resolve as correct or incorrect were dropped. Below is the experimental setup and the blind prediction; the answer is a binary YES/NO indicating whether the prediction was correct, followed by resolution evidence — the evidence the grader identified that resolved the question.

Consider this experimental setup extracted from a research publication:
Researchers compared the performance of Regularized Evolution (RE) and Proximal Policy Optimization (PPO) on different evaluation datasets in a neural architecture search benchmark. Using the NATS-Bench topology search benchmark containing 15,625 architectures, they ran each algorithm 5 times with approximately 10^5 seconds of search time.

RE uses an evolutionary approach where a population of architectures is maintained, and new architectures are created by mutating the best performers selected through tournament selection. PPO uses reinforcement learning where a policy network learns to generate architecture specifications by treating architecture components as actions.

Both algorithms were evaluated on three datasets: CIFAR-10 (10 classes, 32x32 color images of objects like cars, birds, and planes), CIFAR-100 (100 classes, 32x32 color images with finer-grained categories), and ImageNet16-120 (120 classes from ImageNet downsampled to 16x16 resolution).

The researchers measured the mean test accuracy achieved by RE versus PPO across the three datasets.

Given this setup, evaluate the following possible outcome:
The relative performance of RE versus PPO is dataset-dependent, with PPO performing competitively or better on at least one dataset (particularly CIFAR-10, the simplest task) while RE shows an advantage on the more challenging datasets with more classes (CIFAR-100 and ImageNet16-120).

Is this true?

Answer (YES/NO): NO